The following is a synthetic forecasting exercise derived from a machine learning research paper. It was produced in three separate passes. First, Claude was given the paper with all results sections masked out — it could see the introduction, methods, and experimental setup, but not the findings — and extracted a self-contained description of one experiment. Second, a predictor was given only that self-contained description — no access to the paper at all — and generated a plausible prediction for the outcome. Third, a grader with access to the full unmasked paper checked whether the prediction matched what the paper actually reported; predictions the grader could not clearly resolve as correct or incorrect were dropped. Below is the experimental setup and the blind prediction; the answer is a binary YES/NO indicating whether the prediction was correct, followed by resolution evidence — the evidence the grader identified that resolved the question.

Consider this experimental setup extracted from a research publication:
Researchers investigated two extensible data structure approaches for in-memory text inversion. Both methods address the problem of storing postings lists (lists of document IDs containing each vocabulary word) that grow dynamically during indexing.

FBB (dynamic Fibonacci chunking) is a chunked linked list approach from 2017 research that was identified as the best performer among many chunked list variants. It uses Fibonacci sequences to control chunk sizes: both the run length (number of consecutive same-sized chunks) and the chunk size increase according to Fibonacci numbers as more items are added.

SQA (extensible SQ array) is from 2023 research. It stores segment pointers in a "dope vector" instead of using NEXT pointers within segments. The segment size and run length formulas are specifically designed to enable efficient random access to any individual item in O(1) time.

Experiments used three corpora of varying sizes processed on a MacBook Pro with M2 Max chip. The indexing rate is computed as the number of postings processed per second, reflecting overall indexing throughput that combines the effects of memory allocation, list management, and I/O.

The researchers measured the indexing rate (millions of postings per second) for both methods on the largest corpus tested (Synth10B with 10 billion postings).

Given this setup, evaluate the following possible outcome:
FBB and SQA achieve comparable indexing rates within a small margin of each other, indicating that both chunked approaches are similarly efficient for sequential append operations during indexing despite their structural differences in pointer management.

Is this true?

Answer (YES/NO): NO